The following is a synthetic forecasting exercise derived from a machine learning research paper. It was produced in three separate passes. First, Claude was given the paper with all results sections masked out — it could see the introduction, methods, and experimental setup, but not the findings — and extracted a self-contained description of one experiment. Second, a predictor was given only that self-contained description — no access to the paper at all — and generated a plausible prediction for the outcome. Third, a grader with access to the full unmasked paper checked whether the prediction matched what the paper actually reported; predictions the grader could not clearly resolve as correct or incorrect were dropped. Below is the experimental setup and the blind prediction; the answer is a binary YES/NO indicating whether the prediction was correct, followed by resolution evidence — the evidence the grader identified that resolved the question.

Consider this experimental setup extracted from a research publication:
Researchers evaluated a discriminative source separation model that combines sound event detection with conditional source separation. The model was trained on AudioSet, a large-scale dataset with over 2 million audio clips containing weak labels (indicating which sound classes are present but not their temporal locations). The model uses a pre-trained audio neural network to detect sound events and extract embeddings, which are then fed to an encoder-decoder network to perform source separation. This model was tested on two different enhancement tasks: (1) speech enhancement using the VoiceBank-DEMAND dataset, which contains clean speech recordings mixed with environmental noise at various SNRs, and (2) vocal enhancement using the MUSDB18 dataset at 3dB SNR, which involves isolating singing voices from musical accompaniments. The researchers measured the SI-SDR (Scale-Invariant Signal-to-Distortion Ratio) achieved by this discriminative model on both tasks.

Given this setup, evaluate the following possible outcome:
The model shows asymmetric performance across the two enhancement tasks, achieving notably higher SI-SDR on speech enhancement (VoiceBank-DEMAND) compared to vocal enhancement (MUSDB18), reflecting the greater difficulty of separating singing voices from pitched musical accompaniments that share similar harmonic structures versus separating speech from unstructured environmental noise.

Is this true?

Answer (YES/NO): YES